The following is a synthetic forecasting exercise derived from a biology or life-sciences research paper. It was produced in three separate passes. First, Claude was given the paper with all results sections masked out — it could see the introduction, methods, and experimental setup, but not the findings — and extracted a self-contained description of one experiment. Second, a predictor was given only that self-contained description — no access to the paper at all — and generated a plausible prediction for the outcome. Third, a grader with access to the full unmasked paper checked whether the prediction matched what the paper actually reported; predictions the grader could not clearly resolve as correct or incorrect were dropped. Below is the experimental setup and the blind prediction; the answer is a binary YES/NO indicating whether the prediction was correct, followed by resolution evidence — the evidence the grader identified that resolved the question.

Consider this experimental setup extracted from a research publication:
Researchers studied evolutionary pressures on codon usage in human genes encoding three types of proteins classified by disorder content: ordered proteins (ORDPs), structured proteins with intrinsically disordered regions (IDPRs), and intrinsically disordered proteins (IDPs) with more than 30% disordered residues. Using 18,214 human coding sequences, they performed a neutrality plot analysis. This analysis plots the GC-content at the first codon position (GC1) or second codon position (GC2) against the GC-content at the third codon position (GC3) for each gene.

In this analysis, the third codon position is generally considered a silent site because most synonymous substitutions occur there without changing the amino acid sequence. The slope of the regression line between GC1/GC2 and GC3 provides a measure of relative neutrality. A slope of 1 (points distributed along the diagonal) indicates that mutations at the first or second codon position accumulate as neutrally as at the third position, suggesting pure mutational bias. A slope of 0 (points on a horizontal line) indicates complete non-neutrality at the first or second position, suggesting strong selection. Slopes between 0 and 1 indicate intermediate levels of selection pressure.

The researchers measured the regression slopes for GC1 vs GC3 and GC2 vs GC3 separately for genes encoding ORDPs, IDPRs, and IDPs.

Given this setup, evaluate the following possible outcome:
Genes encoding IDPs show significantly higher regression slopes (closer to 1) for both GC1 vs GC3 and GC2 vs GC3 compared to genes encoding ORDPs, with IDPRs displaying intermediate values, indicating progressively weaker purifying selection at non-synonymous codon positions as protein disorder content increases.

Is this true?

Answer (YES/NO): NO